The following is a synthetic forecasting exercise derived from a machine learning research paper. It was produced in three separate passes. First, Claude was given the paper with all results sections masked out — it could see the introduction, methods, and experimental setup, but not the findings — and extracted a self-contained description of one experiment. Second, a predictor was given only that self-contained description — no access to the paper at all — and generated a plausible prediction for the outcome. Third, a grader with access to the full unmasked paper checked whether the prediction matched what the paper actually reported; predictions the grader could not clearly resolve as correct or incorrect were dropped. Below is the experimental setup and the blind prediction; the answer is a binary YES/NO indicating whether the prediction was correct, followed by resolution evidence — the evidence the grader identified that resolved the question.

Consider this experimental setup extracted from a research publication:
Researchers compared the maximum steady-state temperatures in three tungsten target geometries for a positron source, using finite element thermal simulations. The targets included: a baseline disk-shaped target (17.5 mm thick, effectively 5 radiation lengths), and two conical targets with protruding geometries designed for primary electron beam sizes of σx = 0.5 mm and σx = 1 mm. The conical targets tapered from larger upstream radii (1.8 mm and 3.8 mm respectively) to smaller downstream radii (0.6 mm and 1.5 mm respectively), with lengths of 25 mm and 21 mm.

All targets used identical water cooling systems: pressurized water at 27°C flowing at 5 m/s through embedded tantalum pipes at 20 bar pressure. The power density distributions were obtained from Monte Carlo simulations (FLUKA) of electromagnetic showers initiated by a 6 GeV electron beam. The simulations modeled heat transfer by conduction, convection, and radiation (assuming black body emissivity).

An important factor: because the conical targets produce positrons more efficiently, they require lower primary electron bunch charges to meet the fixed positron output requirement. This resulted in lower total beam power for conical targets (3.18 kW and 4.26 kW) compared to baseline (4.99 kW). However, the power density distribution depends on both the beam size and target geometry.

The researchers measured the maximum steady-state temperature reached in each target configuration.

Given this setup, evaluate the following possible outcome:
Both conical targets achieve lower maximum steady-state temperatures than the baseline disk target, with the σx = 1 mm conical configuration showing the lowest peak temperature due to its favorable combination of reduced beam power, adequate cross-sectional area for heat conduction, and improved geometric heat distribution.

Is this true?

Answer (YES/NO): NO